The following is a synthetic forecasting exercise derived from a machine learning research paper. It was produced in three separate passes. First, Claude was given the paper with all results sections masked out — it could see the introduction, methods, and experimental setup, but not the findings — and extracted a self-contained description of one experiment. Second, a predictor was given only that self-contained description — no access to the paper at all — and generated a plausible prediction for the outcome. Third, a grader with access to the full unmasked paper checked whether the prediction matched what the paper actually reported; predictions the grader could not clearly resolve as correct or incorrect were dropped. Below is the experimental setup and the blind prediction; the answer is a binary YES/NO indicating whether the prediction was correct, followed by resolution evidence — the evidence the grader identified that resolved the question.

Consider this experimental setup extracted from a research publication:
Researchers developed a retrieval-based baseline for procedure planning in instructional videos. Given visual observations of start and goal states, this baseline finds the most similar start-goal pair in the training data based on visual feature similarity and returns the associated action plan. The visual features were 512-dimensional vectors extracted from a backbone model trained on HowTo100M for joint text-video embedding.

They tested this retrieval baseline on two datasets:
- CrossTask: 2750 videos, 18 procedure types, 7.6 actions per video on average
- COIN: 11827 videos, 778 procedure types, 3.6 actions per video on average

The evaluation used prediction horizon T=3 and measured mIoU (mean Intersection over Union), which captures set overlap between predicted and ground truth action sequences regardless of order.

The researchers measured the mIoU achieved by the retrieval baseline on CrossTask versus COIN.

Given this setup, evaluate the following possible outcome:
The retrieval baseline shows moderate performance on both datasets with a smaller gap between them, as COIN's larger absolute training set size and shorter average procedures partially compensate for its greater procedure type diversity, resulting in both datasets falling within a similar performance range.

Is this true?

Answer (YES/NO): YES